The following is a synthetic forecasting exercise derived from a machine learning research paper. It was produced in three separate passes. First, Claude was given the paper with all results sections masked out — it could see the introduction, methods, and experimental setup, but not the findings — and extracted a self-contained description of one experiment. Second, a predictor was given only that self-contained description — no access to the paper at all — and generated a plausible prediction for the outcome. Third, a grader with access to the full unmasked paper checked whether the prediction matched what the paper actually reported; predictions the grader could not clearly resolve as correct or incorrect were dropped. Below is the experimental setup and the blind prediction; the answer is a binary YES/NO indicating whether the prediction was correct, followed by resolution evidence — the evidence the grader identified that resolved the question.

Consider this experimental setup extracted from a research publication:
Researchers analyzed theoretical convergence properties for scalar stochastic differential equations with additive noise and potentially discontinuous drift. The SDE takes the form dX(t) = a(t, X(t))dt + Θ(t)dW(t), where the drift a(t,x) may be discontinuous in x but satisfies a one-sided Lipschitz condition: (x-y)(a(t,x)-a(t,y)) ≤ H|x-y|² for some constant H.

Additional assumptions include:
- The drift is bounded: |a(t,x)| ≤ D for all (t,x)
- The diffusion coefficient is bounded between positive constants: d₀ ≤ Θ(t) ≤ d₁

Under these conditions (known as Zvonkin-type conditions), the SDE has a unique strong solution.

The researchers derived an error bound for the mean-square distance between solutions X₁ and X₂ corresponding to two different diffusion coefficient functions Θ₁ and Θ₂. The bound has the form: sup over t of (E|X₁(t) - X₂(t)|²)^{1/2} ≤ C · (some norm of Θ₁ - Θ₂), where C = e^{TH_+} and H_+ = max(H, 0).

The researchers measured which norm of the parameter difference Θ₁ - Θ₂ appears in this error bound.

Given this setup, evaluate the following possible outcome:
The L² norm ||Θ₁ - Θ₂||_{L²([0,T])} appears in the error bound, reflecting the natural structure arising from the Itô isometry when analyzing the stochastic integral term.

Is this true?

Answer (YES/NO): YES